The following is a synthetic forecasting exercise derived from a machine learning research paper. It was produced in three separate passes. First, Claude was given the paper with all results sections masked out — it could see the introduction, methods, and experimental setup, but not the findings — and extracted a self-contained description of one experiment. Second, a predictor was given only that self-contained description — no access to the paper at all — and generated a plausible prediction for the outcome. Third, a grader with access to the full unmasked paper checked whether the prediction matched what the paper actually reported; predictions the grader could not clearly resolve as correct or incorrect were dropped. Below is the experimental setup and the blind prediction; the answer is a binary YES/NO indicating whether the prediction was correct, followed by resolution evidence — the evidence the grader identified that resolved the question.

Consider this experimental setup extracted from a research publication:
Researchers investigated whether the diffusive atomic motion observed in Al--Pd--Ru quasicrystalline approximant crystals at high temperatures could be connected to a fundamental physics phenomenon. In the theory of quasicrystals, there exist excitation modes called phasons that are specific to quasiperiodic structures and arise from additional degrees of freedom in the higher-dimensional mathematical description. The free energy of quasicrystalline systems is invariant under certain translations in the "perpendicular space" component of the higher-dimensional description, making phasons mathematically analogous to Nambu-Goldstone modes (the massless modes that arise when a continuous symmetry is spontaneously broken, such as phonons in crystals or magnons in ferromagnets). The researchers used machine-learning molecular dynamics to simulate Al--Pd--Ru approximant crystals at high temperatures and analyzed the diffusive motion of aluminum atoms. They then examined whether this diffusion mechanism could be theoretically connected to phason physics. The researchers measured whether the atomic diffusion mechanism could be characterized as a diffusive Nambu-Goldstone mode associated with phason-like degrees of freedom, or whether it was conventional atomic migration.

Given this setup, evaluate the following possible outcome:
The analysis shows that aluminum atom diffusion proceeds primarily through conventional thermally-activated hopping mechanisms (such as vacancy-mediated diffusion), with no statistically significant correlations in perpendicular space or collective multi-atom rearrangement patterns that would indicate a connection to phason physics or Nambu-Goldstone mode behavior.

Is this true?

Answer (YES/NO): NO